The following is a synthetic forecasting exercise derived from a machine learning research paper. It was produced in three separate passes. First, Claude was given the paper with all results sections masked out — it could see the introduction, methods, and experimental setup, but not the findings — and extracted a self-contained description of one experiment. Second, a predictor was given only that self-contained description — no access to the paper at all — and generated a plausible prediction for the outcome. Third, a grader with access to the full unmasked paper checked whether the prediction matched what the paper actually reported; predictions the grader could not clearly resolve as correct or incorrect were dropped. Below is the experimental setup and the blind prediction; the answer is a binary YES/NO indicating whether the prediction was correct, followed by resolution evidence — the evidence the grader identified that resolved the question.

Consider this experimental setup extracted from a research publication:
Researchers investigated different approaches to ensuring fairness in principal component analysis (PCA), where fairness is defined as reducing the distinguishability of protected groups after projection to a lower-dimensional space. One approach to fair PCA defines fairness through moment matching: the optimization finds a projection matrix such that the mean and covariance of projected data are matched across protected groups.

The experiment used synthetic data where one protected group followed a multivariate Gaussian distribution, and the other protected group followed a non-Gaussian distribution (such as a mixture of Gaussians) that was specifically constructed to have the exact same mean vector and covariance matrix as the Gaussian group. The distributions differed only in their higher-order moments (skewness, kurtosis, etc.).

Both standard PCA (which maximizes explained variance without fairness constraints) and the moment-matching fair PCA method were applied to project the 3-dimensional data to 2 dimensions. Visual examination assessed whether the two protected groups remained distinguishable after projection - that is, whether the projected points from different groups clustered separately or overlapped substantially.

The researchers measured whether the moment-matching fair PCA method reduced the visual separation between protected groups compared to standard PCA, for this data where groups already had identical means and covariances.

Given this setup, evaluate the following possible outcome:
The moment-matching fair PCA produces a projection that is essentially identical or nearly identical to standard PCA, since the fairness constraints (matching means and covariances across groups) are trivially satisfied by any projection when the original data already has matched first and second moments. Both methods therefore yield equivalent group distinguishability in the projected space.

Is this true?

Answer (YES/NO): NO